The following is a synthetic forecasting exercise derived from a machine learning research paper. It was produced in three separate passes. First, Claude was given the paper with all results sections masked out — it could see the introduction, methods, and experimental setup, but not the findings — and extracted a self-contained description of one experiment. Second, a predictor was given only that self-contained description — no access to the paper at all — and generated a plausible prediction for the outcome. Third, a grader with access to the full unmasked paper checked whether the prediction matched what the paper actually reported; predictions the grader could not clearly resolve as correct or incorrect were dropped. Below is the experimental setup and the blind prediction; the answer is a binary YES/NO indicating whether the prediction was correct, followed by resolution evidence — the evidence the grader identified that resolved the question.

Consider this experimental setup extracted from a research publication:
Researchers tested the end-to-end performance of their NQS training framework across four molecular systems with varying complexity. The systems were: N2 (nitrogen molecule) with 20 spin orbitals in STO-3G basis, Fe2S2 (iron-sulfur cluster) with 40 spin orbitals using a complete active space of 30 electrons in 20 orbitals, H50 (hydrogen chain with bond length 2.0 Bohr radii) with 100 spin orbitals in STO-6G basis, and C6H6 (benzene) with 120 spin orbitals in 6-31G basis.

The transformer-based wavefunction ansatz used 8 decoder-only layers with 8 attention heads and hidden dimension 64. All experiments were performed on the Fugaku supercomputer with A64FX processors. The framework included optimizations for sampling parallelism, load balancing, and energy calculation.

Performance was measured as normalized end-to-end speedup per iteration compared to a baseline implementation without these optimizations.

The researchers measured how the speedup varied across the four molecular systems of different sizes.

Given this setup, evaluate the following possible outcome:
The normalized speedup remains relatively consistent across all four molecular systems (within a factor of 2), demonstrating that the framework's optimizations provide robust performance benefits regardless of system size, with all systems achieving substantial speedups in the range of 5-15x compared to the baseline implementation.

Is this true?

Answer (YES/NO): NO